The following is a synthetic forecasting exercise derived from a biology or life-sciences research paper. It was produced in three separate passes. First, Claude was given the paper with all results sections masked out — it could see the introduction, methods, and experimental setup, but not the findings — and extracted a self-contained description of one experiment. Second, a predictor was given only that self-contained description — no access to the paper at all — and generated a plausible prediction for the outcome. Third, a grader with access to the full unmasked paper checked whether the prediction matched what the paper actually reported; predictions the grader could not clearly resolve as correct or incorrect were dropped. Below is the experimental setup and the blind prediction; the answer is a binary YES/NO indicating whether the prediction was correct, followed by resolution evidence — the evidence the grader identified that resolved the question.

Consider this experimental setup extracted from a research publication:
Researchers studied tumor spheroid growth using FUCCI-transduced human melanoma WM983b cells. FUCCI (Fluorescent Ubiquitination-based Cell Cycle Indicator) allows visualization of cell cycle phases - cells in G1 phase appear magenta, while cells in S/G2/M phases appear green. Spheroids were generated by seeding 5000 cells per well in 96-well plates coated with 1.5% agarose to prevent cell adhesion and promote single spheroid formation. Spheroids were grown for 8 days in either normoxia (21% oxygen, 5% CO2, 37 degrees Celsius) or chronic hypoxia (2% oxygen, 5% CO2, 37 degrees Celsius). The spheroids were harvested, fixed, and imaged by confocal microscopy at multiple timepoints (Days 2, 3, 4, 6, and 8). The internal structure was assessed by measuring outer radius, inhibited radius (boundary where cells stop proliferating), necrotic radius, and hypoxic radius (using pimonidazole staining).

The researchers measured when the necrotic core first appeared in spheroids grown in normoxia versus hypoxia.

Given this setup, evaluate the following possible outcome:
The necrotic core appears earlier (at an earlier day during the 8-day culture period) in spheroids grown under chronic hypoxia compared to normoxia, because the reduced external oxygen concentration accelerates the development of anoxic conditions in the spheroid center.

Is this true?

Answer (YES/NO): YES